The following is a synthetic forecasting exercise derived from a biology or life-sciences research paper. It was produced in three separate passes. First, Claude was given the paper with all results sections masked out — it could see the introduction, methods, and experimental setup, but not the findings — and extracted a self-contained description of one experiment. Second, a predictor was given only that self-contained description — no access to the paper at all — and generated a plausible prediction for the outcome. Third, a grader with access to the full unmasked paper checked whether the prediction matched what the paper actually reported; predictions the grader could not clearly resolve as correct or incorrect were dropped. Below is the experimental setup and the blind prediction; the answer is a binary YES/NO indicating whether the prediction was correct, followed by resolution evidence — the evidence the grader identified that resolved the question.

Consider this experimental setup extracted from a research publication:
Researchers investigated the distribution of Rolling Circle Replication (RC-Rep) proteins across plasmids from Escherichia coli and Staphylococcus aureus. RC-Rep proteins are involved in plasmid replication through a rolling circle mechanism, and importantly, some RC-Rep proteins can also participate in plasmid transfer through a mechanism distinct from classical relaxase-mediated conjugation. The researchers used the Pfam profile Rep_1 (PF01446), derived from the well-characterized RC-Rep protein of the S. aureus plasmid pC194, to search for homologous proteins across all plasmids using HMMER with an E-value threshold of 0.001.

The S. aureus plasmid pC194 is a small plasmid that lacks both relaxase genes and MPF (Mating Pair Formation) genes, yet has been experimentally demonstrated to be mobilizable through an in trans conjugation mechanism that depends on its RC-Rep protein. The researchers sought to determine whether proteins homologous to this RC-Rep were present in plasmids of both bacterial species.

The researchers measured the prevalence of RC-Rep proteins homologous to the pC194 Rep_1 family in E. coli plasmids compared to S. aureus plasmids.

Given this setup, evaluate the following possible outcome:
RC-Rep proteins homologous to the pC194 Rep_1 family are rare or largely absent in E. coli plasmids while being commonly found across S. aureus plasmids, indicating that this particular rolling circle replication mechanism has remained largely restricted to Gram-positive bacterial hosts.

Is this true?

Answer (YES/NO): YES